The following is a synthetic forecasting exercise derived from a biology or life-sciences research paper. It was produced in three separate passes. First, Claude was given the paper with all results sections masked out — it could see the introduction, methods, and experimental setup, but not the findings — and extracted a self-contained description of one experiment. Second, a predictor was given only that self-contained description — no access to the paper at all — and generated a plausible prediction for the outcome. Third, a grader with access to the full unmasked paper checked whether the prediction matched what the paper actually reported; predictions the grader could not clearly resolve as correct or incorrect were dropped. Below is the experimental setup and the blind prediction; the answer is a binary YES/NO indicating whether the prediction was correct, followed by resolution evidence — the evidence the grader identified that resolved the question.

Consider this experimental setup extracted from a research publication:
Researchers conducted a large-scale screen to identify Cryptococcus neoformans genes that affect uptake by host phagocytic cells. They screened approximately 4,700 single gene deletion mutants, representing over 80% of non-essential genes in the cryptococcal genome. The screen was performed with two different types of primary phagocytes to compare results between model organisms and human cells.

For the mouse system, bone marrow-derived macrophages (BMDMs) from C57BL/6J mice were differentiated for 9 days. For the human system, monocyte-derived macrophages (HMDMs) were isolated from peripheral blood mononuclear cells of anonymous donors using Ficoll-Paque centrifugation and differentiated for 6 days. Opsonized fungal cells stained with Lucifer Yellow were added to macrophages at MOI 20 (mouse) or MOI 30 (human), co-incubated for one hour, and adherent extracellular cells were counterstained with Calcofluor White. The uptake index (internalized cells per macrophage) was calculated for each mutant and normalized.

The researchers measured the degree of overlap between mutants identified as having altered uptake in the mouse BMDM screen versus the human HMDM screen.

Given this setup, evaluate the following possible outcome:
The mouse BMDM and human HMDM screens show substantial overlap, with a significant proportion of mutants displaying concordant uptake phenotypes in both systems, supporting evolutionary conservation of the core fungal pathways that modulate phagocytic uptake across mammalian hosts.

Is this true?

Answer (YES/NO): NO